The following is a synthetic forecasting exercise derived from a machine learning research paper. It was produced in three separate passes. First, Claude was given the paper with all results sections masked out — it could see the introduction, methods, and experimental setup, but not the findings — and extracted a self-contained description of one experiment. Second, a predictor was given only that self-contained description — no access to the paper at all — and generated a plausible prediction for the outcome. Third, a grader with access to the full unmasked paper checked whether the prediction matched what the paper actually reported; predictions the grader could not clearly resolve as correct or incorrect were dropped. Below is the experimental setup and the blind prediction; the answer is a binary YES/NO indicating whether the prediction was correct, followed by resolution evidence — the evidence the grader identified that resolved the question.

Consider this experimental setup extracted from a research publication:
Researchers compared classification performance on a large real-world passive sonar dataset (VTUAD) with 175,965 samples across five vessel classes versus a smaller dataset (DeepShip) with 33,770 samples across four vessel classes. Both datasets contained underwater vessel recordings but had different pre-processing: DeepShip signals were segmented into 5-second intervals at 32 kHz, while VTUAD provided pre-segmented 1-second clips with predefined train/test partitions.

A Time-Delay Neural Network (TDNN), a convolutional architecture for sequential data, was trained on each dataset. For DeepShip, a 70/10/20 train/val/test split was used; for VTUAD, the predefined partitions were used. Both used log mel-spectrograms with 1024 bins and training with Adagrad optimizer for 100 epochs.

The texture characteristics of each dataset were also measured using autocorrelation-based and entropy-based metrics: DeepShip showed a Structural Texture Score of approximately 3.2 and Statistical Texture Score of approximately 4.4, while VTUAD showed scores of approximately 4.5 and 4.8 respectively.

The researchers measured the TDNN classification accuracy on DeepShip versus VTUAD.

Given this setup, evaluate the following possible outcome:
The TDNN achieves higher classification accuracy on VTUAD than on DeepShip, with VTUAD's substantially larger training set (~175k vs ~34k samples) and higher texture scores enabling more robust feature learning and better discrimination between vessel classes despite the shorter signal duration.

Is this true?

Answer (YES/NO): YES